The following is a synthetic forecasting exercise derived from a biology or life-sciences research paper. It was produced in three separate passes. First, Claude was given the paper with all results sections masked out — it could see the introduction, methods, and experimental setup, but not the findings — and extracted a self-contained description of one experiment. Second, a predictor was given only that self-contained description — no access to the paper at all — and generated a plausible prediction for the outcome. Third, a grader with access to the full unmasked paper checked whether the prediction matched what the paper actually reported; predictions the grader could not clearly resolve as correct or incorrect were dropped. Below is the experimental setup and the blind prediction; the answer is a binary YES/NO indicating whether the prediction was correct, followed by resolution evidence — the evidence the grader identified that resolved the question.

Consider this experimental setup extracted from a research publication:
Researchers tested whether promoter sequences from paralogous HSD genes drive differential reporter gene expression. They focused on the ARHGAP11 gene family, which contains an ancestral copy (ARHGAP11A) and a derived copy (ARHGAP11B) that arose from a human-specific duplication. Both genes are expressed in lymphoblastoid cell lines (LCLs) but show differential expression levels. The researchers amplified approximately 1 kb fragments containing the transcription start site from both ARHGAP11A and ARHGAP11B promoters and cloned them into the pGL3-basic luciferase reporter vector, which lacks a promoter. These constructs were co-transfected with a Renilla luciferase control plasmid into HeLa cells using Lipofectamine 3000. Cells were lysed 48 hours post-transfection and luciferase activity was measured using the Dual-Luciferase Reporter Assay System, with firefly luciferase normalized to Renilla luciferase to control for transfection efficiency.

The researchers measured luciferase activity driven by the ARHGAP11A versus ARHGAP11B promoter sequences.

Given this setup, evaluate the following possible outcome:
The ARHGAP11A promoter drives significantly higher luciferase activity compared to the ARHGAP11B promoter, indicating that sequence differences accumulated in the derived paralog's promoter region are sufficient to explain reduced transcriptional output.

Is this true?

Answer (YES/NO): NO